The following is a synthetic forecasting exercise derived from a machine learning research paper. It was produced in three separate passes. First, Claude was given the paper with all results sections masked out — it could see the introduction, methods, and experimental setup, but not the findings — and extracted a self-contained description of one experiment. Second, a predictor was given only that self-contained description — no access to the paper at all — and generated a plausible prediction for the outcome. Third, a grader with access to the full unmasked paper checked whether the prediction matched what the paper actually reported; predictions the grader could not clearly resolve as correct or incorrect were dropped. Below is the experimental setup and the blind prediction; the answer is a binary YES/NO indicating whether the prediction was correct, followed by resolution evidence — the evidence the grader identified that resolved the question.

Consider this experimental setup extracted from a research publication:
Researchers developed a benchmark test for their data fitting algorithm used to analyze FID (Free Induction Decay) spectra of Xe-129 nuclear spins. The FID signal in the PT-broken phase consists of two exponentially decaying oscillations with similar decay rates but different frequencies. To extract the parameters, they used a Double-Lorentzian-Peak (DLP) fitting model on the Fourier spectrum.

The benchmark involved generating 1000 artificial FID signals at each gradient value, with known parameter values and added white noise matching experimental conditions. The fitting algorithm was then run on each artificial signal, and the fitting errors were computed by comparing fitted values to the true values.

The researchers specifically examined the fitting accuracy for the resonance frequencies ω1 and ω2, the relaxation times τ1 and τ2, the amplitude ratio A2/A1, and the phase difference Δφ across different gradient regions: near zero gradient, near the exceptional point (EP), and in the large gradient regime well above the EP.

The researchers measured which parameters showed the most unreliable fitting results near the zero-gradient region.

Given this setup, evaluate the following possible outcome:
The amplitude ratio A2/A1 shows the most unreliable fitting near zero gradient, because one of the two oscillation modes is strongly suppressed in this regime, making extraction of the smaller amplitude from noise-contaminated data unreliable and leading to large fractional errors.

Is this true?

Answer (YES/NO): NO